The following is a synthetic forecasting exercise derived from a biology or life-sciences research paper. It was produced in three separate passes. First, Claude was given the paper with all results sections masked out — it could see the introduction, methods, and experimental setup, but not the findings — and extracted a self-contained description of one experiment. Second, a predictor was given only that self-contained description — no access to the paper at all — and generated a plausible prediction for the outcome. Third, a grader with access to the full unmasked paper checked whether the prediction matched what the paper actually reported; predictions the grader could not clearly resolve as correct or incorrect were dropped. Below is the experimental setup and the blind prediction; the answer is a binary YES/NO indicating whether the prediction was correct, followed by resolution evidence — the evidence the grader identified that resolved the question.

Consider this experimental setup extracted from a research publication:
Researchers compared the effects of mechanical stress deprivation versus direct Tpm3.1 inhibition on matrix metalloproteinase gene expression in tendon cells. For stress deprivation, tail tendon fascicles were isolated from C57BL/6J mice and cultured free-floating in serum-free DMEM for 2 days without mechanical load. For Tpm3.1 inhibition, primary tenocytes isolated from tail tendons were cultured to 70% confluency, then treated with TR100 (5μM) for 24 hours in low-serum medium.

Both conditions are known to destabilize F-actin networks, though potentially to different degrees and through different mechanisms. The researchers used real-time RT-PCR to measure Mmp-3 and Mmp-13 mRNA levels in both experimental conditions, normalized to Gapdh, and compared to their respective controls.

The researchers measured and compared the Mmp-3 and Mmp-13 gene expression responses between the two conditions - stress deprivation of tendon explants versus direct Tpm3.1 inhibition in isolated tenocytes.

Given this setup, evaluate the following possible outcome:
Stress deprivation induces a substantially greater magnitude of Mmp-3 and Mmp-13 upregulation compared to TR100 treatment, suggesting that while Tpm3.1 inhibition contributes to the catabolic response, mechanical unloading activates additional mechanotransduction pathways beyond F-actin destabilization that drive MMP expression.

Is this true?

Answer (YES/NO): NO